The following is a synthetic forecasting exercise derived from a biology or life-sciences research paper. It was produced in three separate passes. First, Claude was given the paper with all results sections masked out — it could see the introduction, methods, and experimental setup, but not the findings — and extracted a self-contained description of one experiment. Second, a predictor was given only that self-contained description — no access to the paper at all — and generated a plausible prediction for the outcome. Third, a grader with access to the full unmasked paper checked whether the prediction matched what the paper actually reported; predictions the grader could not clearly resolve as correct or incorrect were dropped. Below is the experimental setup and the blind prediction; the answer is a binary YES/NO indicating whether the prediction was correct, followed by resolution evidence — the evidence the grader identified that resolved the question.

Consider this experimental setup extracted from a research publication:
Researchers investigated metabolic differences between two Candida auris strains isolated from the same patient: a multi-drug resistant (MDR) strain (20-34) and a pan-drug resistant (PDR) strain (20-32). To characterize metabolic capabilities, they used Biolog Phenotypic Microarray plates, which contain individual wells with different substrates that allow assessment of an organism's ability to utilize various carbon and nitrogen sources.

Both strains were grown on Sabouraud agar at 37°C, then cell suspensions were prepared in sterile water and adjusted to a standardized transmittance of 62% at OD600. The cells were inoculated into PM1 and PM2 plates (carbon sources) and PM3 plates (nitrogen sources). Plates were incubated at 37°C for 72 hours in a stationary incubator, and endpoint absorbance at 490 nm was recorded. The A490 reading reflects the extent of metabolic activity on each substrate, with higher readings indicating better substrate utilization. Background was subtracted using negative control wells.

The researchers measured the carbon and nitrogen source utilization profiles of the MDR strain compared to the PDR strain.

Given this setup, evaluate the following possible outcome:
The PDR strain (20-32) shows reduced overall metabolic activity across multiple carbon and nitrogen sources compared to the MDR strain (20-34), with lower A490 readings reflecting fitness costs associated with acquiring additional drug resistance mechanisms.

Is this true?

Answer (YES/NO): NO